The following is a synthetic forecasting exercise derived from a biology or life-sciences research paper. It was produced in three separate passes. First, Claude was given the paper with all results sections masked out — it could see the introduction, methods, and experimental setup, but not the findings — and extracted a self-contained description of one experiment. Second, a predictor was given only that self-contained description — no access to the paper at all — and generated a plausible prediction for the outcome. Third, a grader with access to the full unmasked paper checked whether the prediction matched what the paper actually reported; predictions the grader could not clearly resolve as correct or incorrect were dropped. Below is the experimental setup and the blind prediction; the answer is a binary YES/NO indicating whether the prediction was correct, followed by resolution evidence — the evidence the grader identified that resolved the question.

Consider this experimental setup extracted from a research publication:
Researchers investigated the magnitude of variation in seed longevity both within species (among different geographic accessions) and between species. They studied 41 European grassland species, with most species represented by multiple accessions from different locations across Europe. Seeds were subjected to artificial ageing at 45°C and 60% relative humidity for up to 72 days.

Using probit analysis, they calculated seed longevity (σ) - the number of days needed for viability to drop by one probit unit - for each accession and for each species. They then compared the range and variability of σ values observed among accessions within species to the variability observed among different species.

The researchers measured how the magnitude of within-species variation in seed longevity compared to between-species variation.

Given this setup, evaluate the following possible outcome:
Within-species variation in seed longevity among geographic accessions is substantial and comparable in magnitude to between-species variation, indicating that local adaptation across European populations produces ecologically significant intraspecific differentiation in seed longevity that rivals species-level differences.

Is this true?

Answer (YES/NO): NO